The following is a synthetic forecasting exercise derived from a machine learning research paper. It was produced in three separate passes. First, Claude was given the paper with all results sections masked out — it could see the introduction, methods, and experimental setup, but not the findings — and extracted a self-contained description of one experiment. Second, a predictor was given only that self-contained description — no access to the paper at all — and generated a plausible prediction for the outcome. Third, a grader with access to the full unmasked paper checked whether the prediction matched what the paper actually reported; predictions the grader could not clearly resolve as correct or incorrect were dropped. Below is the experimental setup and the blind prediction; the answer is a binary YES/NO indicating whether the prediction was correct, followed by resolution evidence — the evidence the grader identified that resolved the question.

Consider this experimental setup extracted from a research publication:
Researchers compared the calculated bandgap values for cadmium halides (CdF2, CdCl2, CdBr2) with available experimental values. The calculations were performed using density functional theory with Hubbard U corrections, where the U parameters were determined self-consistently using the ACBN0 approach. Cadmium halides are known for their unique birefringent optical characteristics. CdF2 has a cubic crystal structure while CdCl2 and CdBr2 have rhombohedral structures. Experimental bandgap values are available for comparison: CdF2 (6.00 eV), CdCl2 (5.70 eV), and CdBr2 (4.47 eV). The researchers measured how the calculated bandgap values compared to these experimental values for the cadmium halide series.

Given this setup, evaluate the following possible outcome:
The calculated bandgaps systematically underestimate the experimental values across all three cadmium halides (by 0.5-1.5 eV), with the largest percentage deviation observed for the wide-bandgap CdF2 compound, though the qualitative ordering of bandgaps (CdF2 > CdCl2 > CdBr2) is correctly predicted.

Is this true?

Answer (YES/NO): NO